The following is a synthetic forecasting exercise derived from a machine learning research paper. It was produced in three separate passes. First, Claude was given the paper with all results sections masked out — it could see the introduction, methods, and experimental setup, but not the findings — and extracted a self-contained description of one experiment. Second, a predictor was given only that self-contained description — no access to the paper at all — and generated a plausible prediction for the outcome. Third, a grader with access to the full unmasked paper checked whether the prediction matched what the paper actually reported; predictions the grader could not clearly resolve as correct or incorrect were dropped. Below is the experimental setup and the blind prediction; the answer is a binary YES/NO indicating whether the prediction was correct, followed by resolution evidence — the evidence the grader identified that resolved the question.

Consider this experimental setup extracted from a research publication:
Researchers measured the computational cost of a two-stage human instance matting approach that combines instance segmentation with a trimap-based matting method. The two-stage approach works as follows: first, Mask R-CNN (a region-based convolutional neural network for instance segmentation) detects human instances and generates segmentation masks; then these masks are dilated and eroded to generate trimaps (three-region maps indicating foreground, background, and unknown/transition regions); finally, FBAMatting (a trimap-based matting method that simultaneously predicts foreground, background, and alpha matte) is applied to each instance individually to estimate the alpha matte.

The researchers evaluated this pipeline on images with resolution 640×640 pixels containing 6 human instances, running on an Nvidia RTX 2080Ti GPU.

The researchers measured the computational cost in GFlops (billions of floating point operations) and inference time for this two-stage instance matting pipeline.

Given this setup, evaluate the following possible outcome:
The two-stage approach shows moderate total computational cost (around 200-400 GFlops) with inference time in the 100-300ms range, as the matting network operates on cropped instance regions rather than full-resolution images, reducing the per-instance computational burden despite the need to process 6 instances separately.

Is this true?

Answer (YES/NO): NO